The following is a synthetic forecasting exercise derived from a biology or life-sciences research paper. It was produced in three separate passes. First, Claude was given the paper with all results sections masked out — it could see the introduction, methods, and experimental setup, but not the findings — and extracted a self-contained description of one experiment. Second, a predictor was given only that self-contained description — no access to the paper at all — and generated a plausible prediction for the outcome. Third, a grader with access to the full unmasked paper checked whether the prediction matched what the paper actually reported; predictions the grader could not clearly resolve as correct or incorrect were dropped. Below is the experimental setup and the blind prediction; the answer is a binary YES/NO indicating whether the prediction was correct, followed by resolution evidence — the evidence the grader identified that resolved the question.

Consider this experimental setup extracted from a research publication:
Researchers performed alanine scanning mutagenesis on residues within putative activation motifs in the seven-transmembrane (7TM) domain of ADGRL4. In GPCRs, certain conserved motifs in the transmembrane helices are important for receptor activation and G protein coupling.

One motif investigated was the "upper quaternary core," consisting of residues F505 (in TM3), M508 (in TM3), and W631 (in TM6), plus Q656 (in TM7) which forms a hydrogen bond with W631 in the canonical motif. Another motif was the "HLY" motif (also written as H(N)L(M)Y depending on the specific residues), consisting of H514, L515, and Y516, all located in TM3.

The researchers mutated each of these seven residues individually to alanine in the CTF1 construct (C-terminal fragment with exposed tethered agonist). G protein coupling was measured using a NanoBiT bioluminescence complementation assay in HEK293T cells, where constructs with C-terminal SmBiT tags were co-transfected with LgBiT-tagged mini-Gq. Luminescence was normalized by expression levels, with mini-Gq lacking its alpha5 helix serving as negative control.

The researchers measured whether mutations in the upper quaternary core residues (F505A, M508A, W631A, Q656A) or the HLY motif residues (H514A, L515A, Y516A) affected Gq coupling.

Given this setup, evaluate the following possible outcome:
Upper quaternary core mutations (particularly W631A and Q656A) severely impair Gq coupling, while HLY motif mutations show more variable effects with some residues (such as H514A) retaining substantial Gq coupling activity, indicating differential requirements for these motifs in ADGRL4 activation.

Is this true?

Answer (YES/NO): NO